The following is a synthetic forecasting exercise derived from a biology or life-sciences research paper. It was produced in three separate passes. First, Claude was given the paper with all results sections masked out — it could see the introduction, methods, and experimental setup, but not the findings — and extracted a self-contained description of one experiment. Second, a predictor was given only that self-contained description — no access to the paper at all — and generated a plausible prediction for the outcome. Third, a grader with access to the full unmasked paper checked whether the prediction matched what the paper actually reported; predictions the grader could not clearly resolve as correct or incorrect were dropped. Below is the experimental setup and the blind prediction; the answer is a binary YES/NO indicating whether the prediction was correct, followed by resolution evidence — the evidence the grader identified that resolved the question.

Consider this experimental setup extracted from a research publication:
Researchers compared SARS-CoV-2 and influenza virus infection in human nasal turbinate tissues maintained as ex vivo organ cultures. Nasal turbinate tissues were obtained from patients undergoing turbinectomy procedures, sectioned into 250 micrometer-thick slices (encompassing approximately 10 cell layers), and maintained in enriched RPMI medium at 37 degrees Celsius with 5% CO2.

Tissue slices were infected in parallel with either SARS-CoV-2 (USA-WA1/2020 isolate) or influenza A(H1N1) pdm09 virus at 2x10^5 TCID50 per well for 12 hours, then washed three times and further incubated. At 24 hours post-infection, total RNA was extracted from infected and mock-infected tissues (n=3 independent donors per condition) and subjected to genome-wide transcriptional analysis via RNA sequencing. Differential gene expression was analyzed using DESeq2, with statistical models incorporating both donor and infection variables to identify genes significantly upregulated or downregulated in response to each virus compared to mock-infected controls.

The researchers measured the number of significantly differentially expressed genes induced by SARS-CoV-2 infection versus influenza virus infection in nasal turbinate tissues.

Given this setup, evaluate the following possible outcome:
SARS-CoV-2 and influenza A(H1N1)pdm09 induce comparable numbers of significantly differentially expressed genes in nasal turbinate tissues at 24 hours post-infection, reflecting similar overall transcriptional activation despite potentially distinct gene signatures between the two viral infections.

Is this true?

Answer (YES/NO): NO